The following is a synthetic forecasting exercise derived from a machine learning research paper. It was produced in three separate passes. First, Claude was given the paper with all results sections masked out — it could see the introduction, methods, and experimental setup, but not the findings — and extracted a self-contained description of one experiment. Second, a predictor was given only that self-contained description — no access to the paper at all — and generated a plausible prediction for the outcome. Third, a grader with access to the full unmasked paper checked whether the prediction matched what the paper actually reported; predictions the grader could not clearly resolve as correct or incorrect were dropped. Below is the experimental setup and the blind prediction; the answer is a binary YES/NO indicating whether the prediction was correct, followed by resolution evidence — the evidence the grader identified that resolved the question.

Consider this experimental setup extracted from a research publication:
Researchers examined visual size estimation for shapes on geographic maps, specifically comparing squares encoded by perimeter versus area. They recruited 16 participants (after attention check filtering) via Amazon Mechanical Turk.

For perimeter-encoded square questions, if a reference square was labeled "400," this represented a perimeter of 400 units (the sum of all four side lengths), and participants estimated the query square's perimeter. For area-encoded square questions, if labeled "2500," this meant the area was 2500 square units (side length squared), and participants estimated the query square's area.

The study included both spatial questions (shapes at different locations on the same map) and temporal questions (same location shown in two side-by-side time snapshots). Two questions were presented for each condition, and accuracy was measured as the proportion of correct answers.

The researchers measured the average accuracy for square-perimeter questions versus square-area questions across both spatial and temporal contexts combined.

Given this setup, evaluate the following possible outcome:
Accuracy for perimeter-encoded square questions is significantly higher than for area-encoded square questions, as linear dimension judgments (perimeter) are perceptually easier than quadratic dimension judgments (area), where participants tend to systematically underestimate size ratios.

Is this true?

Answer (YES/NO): NO